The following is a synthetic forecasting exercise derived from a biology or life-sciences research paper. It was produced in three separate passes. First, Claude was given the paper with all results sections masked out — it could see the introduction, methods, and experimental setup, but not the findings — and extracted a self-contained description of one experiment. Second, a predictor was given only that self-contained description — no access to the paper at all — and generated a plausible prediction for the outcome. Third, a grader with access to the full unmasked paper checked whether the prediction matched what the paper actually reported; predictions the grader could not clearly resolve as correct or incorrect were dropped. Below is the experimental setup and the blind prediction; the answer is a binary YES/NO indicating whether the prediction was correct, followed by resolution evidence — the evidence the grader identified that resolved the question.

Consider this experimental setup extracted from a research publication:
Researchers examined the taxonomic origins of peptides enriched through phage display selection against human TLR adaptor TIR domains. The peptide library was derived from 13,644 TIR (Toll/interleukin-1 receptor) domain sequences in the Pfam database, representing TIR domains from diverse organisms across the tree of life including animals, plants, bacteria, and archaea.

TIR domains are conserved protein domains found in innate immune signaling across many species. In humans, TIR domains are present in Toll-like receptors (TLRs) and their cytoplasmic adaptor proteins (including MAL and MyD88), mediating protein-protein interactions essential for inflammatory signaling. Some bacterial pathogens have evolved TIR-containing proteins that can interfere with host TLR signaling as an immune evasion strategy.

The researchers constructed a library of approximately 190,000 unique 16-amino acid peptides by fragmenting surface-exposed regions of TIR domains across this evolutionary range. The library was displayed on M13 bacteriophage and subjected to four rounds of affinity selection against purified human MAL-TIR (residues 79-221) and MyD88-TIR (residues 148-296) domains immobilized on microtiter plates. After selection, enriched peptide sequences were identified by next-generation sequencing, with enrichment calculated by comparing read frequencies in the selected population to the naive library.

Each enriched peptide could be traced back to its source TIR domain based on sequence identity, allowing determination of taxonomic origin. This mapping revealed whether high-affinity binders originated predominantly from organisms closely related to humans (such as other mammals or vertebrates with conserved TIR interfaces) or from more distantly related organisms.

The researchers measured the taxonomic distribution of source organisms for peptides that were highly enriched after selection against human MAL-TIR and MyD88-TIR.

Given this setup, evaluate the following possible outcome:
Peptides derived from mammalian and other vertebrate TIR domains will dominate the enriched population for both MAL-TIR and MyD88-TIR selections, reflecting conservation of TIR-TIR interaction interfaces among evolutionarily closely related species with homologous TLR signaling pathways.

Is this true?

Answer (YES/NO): NO